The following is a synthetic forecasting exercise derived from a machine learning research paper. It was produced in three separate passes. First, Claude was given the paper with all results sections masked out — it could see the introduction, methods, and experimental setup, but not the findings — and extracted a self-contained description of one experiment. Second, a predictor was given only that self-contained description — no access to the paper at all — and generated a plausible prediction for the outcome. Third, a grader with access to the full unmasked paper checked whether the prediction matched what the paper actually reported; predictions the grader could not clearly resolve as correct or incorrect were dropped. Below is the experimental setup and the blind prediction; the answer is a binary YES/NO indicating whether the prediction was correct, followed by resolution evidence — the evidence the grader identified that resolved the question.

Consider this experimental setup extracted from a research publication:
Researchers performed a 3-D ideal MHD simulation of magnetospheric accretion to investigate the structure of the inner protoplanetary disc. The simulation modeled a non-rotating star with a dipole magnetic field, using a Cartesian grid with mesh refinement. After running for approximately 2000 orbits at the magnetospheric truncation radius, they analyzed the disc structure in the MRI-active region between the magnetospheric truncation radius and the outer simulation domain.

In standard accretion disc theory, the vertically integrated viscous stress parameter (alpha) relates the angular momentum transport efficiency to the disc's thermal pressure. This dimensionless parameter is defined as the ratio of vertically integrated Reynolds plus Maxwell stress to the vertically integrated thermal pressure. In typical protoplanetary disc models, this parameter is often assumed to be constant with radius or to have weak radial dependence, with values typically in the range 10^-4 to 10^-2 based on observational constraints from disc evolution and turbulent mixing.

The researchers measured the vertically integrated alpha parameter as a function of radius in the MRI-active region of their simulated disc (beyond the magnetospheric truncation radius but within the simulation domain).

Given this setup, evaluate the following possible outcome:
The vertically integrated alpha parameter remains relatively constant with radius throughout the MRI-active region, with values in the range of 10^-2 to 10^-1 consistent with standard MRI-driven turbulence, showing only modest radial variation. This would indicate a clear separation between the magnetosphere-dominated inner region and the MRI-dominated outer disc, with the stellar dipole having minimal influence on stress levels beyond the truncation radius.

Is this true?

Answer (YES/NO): NO